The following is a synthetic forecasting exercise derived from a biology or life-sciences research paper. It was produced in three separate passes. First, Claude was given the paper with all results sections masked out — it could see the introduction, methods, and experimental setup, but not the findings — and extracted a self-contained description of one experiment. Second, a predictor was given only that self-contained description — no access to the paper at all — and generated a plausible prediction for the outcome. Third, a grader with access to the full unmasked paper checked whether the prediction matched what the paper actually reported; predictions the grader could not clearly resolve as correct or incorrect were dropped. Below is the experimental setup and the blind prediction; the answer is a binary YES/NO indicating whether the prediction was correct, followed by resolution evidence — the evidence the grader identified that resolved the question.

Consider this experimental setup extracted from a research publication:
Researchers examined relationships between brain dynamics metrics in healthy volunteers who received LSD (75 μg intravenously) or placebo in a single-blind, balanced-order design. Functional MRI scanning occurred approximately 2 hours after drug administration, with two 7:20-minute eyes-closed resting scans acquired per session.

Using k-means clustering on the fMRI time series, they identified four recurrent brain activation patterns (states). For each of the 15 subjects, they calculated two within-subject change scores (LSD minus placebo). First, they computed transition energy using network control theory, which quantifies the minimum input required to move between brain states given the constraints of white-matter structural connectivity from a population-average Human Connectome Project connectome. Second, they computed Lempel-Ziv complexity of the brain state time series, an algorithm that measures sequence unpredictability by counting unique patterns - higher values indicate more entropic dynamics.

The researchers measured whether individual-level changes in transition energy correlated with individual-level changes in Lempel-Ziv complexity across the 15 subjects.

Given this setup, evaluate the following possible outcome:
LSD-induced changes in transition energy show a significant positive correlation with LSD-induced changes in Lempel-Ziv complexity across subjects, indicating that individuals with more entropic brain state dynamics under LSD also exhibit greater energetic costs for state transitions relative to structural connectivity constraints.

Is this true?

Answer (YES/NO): NO